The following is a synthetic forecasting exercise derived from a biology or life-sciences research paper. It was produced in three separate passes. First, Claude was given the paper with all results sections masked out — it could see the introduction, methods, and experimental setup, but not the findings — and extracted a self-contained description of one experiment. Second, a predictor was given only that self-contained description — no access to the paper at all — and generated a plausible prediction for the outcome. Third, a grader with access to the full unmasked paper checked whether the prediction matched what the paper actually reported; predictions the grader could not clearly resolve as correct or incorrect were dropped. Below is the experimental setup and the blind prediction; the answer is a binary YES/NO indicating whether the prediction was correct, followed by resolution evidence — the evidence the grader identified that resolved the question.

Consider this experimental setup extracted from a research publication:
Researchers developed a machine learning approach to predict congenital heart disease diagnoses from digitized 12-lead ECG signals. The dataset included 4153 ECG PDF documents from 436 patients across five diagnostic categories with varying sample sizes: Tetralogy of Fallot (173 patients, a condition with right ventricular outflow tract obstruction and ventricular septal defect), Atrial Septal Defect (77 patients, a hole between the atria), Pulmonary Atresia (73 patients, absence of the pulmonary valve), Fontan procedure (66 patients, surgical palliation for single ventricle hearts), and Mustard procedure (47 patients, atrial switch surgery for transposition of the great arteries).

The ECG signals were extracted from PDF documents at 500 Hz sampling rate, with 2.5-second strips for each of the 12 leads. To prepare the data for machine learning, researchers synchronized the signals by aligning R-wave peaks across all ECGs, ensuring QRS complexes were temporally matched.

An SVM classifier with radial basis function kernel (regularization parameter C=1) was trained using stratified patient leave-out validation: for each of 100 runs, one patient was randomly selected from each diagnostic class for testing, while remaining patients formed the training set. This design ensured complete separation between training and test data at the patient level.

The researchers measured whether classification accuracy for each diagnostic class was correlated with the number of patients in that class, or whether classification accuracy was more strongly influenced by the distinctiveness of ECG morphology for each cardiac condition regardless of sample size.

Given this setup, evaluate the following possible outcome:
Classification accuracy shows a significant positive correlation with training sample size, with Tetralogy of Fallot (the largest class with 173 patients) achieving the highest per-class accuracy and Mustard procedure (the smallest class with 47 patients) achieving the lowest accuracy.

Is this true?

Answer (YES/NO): NO